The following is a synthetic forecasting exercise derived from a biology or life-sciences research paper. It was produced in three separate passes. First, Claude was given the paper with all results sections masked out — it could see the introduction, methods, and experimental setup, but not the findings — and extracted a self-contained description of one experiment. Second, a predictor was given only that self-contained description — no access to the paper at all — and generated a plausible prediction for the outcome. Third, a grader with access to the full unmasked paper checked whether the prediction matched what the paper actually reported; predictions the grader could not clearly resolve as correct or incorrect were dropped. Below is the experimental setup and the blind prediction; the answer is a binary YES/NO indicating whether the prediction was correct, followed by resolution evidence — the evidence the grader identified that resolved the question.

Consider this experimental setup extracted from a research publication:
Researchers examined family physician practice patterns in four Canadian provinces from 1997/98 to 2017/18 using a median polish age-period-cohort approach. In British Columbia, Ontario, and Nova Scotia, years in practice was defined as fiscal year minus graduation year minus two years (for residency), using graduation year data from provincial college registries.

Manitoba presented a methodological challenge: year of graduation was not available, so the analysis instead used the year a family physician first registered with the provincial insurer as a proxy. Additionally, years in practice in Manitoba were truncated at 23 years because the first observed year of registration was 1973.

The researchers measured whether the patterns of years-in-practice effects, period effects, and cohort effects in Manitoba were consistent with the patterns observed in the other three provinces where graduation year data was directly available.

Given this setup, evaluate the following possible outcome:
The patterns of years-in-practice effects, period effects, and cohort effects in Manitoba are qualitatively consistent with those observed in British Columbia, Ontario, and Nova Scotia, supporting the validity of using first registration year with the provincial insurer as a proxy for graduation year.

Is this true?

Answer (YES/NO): YES